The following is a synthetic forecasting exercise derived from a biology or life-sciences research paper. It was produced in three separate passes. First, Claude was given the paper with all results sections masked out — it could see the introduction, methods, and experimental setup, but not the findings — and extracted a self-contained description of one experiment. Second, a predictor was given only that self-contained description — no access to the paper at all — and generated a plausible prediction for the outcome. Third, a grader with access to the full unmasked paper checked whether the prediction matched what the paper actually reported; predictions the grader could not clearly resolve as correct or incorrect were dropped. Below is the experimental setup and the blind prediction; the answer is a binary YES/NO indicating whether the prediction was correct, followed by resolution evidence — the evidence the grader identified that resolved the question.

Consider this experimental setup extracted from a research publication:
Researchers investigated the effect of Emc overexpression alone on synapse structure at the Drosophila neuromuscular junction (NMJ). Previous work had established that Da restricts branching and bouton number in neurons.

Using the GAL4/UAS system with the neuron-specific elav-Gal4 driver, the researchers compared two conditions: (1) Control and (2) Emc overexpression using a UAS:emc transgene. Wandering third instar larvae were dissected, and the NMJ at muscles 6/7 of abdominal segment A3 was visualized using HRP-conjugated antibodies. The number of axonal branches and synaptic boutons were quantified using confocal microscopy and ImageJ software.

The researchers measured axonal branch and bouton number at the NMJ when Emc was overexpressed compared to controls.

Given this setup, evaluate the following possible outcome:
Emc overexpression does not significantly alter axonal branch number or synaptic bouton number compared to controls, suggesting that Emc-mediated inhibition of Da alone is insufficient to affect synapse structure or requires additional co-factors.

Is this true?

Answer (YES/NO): NO